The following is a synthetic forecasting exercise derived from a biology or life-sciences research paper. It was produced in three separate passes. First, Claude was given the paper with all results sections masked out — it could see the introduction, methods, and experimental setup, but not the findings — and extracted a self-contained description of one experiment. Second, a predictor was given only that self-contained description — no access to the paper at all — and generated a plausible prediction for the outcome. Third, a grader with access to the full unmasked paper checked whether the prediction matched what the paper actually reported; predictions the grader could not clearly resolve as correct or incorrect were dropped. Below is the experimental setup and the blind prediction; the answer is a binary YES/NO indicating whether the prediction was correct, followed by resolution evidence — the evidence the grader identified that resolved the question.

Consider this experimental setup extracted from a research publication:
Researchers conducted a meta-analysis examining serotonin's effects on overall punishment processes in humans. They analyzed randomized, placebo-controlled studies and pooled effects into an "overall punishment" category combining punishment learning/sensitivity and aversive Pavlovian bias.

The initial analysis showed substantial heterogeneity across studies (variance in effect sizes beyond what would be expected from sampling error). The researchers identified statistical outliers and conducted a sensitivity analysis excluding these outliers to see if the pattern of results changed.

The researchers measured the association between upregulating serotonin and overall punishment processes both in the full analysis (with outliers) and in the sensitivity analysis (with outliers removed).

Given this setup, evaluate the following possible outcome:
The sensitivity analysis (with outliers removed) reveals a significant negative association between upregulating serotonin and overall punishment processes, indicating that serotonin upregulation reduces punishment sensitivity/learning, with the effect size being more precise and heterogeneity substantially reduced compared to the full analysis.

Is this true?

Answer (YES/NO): NO